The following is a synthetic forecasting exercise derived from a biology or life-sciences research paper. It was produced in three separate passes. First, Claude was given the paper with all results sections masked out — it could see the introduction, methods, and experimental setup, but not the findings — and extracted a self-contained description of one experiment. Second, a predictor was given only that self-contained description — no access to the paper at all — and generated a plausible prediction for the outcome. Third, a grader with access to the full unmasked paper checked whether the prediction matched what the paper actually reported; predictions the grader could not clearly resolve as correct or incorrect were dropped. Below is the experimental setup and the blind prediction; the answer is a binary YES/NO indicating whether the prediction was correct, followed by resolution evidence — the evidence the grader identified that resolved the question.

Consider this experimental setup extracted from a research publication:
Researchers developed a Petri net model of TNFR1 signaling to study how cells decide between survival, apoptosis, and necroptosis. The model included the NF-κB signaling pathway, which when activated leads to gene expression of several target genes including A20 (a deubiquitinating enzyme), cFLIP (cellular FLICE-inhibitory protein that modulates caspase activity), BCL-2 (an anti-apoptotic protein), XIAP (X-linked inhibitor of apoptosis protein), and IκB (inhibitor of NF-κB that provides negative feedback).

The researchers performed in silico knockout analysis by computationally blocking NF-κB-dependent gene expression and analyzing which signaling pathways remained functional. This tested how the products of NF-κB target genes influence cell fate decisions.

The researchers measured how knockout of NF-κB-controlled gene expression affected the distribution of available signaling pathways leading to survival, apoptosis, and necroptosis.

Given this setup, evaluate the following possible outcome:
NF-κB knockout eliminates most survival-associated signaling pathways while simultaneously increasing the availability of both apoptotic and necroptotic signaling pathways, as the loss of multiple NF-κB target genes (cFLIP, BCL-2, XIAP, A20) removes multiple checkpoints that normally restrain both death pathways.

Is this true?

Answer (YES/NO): YES